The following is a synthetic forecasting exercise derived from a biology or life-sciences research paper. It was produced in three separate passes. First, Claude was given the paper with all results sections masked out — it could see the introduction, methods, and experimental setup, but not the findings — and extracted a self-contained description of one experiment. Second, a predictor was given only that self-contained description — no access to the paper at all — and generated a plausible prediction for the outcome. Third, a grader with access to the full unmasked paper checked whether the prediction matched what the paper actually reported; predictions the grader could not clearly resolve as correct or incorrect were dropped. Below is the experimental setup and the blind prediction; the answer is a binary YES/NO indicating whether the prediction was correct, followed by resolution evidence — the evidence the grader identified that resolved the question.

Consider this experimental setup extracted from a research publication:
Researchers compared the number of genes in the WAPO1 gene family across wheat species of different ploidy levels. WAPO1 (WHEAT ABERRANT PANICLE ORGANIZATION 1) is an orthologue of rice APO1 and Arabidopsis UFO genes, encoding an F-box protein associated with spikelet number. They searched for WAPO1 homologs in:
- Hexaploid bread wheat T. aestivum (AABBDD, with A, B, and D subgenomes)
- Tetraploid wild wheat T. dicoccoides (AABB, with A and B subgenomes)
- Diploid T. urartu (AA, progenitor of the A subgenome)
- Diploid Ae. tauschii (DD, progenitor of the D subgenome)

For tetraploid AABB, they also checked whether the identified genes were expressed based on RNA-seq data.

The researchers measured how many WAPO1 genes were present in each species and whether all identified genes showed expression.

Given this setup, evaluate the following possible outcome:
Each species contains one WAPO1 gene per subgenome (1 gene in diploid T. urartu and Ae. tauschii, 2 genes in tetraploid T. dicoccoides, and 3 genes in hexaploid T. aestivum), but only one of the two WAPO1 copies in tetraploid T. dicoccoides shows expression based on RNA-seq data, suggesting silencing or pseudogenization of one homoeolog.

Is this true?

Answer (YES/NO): NO